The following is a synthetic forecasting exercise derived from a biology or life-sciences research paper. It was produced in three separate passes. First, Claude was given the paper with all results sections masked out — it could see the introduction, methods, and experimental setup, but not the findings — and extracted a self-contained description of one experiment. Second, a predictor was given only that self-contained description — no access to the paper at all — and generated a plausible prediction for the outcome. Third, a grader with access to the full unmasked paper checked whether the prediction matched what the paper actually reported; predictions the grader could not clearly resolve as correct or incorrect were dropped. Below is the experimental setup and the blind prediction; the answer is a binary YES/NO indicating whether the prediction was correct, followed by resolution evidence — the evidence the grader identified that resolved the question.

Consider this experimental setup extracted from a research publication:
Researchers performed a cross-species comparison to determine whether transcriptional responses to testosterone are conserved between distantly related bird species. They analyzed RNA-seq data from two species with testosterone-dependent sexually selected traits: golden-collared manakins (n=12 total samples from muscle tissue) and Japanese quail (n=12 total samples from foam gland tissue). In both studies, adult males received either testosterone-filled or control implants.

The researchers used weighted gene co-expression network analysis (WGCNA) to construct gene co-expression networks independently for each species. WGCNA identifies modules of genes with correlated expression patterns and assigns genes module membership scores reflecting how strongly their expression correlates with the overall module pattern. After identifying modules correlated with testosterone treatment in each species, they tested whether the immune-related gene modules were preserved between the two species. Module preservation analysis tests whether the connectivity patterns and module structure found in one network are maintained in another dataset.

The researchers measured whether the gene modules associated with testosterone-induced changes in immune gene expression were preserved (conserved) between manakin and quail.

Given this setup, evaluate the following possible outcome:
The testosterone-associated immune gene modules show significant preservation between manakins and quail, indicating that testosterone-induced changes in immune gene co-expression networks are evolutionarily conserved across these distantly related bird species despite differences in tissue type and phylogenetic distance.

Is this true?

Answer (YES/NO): NO